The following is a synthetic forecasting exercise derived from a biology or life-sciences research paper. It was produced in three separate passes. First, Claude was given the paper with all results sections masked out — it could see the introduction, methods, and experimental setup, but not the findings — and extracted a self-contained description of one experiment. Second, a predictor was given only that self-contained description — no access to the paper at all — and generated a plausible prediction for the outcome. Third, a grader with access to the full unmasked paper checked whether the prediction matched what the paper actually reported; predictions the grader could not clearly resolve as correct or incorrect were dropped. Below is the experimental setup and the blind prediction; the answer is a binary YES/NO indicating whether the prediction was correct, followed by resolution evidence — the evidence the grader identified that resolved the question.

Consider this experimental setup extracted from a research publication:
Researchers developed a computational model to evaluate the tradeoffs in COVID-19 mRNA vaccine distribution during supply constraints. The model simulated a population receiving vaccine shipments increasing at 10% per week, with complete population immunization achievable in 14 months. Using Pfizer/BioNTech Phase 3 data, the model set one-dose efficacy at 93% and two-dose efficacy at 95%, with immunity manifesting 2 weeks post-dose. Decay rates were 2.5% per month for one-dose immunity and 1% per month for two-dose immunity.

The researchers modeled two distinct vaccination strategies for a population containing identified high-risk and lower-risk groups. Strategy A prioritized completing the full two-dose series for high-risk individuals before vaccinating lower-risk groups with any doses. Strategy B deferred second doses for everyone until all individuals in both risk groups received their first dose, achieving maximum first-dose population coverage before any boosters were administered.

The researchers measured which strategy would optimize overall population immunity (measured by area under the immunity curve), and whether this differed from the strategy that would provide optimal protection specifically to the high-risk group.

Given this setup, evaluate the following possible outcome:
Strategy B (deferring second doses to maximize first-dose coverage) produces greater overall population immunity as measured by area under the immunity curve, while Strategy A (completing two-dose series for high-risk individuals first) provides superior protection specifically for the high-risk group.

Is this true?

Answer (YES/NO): YES